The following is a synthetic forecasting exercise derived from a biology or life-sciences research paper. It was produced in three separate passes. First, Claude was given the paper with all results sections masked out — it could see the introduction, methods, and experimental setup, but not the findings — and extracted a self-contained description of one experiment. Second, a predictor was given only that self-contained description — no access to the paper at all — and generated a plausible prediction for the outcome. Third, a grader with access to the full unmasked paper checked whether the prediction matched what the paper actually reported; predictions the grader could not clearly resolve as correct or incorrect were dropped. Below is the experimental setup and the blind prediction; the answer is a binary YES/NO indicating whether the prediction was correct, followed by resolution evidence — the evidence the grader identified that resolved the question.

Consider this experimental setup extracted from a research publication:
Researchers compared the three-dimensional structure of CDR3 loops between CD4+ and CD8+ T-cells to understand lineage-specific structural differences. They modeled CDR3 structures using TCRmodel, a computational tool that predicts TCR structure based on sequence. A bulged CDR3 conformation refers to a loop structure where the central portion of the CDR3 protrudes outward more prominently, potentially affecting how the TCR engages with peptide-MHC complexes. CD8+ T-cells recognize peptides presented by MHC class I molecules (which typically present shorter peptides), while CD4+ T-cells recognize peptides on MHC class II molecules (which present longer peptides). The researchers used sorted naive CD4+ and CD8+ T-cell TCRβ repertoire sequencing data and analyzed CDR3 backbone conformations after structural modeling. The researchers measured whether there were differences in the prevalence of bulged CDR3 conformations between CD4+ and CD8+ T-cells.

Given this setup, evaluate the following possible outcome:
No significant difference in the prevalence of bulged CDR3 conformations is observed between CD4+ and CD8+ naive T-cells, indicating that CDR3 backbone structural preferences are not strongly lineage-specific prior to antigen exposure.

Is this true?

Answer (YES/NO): NO